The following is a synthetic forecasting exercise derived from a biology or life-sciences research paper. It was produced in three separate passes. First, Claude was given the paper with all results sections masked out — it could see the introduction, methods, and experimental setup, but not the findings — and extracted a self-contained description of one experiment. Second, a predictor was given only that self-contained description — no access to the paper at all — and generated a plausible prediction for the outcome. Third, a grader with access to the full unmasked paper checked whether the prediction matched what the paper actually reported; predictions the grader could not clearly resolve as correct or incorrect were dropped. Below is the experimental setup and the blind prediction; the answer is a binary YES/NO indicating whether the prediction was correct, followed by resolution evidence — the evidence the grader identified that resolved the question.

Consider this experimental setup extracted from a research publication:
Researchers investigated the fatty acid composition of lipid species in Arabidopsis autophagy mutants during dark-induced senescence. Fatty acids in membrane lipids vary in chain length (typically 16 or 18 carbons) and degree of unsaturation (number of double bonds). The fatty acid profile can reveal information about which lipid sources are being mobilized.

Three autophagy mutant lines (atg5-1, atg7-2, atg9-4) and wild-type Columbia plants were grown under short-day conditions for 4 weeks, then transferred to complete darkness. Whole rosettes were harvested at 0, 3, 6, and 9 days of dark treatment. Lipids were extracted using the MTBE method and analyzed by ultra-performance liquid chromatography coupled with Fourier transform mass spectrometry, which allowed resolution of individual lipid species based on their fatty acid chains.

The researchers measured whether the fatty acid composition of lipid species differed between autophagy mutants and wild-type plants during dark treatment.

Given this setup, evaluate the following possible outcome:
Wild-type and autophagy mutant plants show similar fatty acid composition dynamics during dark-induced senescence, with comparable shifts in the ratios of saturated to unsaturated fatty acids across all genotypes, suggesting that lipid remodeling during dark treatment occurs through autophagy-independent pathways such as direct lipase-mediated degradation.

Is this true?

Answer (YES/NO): NO